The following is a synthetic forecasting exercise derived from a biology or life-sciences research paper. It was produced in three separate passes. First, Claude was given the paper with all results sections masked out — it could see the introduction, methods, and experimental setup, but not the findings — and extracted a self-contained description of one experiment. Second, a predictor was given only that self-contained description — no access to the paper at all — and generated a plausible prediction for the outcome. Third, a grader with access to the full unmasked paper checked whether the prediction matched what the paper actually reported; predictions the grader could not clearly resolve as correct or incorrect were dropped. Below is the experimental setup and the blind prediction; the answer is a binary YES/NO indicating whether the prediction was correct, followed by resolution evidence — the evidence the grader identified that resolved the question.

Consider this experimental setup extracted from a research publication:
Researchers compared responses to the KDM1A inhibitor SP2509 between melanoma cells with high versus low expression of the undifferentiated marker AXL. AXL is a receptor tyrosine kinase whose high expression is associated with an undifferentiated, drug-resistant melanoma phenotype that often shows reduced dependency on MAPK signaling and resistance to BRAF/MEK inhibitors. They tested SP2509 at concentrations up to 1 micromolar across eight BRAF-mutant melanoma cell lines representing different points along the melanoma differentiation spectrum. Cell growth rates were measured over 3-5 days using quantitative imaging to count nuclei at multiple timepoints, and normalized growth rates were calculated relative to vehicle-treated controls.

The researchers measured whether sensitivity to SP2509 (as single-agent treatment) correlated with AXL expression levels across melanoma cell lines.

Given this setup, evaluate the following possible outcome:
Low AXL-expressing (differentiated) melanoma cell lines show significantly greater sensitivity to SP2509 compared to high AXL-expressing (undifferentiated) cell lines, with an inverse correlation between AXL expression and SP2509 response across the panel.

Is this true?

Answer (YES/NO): NO